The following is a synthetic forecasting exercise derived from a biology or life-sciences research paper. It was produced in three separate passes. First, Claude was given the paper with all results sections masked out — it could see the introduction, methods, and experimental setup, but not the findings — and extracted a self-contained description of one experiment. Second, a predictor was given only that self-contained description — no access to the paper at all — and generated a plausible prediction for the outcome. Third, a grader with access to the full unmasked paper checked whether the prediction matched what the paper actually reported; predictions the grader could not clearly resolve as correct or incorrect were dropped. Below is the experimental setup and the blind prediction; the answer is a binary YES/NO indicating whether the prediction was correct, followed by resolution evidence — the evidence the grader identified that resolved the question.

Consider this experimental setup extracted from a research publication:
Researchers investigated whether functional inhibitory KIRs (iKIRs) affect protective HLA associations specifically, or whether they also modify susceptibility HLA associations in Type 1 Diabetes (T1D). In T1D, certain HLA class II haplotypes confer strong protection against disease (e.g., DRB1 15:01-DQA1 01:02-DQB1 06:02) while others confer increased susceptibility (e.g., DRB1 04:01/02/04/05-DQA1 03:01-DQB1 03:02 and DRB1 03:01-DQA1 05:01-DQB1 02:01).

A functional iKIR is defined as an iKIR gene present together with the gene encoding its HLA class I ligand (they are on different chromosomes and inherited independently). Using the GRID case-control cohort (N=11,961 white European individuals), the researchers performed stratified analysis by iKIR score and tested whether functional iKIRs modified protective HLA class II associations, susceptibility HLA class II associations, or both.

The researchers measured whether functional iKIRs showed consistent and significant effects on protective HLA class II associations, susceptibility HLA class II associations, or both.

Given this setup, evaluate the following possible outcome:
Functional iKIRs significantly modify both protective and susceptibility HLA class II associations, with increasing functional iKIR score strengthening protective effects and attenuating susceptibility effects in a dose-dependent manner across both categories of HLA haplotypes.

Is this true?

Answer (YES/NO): NO